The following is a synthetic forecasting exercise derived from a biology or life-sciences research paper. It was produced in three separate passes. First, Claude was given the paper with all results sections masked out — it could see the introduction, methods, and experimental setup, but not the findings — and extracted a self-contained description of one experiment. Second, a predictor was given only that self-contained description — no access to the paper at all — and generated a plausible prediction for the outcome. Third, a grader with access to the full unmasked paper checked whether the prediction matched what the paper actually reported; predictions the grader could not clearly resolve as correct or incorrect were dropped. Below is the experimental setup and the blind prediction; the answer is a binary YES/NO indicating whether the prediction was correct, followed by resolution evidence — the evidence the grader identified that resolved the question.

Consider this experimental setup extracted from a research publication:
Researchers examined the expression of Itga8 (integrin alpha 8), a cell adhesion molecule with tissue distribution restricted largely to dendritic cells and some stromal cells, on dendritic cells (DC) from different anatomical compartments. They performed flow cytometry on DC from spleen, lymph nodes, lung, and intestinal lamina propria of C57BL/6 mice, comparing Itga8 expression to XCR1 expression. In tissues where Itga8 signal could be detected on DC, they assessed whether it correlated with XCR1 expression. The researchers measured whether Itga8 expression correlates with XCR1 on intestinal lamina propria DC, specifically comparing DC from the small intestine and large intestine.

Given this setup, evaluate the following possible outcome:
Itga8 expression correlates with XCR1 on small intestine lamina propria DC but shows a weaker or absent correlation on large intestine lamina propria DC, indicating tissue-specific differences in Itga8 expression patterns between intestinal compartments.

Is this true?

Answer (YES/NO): NO